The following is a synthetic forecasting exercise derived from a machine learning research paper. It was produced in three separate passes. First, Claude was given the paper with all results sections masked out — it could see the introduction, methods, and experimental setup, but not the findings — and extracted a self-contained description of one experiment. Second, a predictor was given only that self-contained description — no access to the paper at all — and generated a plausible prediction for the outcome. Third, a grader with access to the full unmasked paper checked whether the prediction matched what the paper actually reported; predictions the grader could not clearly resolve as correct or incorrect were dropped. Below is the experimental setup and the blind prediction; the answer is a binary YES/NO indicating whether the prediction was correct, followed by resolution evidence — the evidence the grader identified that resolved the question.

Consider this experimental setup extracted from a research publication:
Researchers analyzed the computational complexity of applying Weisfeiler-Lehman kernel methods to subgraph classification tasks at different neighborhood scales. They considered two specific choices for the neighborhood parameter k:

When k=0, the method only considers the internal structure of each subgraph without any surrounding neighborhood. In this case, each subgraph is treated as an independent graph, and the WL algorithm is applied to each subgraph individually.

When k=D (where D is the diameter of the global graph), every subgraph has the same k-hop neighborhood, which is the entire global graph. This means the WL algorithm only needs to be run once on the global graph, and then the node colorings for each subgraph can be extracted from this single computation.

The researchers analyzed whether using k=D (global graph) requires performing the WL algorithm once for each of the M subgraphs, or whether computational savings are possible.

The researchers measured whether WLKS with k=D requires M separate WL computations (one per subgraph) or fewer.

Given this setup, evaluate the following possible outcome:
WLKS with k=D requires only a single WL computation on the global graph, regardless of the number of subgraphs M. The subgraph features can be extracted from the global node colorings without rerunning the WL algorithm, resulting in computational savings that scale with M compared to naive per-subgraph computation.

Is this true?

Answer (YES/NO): YES